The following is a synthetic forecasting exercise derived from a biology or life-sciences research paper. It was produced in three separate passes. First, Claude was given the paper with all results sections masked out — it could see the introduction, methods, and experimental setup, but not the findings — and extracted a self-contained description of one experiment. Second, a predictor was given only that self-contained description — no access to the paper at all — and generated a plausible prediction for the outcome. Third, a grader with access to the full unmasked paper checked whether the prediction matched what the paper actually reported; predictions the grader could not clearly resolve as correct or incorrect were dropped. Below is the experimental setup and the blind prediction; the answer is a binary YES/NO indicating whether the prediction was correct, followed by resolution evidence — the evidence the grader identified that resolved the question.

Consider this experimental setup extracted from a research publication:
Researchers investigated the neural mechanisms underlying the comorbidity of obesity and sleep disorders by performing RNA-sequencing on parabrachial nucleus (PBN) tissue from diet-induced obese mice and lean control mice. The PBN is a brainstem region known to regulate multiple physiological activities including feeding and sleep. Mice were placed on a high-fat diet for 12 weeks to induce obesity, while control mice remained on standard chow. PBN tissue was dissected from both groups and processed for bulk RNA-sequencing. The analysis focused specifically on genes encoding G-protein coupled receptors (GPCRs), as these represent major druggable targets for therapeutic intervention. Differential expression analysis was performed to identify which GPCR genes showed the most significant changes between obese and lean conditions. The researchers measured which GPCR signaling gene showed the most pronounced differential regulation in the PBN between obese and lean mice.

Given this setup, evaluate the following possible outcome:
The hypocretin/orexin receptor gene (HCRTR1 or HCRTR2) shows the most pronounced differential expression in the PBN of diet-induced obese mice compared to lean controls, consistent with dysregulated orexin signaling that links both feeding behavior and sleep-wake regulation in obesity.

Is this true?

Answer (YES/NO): NO